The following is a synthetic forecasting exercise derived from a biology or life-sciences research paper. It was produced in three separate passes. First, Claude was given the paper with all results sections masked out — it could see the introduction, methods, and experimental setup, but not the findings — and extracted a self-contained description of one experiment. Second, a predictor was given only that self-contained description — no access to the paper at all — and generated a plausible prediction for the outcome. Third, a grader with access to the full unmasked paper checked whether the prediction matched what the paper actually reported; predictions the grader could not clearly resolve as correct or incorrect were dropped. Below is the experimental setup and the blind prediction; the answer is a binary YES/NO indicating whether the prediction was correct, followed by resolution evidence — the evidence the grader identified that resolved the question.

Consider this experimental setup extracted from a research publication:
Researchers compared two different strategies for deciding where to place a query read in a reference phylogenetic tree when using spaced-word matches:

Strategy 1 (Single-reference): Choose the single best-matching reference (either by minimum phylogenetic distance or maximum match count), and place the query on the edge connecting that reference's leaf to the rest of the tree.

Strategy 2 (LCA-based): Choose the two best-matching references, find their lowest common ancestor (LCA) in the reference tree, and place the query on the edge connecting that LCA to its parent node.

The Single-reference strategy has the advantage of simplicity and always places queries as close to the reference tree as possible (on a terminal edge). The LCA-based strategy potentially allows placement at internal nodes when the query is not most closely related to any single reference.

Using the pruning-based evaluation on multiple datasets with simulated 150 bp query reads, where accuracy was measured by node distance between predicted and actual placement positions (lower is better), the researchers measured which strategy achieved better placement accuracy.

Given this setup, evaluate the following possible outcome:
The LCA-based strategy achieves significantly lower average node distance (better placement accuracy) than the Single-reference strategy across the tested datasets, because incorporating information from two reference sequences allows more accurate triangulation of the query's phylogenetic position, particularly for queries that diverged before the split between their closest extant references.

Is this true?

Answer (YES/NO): YES